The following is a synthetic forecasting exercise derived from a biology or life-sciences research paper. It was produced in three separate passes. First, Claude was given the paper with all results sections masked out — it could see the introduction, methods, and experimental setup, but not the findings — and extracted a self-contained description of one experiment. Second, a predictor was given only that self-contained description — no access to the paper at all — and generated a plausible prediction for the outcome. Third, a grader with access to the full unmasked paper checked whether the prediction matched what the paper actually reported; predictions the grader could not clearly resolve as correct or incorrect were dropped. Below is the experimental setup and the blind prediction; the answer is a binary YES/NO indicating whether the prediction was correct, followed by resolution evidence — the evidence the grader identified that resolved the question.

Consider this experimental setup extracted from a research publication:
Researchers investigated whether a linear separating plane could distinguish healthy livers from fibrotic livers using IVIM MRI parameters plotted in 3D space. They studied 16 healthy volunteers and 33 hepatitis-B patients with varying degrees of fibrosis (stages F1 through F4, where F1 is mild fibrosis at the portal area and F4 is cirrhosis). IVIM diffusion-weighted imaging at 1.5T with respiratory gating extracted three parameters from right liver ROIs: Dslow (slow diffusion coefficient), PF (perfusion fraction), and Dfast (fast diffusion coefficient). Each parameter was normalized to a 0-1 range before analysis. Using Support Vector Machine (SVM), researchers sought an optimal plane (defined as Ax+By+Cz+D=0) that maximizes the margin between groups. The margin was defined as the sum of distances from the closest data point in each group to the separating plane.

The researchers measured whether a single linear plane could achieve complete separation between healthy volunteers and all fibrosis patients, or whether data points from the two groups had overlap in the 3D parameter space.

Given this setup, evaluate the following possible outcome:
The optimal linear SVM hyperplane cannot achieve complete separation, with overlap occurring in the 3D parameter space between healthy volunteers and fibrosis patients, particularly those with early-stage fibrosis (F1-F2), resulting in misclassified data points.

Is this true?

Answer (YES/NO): NO